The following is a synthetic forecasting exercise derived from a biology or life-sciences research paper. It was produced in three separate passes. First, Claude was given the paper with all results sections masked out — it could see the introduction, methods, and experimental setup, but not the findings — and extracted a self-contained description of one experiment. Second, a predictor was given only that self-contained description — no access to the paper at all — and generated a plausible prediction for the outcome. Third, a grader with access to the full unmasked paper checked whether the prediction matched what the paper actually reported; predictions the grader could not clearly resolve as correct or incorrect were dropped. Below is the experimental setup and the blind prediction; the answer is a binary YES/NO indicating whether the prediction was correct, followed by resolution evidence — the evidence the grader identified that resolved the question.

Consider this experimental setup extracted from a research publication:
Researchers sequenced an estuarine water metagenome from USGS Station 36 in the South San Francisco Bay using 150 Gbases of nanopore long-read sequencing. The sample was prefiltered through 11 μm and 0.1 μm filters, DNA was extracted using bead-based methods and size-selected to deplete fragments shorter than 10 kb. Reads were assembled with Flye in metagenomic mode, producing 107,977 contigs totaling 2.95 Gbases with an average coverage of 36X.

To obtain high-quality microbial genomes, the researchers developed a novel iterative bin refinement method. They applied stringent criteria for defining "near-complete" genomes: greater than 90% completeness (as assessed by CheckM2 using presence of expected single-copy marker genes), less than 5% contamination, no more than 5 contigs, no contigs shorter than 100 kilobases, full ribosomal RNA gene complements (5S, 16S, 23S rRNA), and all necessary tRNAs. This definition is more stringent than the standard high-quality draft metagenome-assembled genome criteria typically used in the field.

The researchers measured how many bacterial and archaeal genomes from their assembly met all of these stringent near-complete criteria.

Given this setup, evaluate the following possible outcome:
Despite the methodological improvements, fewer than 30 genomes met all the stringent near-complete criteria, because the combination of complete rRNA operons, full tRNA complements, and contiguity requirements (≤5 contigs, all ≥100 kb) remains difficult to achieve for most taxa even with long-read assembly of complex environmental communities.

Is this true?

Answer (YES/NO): NO